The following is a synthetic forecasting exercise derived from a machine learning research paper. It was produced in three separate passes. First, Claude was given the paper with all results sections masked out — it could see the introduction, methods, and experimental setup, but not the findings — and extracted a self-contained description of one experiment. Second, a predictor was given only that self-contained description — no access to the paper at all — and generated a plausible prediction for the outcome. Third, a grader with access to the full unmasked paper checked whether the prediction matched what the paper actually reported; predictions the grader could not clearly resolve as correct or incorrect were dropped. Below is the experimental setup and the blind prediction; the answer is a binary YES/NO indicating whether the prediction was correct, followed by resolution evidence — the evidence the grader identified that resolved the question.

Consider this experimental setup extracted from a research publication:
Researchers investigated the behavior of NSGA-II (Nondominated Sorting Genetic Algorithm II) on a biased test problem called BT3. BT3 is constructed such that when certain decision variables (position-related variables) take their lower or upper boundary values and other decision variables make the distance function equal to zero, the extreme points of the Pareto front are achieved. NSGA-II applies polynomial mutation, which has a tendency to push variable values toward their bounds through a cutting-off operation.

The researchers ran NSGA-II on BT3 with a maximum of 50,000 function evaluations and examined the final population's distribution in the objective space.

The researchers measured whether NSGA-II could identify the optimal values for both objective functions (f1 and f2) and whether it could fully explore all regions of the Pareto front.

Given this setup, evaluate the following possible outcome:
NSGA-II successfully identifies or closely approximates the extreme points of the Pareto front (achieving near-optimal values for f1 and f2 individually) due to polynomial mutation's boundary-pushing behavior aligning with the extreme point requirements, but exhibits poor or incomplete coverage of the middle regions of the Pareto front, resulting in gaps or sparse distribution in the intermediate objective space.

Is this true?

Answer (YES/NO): NO